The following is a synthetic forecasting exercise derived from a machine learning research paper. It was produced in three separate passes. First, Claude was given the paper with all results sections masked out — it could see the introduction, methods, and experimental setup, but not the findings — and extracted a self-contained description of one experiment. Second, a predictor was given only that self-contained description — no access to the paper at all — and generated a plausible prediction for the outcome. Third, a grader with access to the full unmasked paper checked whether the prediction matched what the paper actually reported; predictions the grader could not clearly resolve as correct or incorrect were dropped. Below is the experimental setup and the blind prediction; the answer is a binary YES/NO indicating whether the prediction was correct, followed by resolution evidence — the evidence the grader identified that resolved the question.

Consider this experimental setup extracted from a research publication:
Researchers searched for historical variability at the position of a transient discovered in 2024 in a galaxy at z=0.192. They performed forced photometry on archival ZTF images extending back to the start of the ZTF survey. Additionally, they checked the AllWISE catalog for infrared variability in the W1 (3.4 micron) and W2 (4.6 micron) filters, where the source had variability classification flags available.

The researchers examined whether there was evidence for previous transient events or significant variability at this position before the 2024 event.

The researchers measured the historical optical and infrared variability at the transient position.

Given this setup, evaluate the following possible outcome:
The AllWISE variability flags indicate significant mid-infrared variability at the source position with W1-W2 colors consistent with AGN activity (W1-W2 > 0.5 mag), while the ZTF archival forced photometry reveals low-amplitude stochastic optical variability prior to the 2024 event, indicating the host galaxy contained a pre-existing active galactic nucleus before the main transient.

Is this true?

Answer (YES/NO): NO